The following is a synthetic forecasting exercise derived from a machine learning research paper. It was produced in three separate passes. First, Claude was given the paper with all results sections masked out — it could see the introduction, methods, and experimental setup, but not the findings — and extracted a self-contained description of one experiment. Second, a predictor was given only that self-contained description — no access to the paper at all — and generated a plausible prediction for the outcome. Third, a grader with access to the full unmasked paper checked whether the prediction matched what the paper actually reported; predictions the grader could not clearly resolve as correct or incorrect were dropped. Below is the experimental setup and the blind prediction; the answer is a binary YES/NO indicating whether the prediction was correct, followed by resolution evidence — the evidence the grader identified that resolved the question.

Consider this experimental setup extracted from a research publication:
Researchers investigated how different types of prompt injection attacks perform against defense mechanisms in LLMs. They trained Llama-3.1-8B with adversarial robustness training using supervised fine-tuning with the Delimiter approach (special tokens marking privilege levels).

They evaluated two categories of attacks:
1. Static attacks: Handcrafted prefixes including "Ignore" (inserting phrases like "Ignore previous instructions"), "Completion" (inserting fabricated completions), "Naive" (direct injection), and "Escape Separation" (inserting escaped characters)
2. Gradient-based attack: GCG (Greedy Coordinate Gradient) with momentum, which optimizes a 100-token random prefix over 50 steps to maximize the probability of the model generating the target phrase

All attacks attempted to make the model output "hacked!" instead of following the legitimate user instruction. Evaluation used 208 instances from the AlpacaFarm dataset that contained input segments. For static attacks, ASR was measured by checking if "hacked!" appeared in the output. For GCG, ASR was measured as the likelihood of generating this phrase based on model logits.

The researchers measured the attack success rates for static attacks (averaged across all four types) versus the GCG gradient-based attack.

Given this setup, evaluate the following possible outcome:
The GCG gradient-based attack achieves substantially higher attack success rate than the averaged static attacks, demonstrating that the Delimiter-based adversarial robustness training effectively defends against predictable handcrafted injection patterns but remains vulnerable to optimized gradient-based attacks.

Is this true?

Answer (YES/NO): YES